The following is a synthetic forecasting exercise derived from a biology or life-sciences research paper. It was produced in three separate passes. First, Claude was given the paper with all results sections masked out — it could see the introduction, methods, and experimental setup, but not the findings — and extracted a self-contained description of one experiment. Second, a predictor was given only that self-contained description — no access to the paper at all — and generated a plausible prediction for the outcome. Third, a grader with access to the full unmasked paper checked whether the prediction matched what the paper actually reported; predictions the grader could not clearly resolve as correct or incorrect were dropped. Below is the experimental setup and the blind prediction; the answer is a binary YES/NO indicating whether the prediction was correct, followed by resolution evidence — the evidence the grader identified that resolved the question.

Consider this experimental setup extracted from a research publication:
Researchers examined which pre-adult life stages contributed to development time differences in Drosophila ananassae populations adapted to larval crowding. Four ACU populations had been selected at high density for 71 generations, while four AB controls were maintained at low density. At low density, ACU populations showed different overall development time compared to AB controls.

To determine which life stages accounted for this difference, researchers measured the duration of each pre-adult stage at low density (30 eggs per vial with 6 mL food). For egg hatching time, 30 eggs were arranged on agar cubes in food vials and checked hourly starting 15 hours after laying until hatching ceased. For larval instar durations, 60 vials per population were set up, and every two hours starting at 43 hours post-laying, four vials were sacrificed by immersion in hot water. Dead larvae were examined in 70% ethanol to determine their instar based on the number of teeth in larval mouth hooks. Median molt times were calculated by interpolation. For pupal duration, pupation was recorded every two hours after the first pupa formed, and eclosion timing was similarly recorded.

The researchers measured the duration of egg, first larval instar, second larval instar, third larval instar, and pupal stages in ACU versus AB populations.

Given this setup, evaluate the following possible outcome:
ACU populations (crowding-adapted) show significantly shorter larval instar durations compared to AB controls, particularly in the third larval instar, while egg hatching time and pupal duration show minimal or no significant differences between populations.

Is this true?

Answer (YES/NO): NO